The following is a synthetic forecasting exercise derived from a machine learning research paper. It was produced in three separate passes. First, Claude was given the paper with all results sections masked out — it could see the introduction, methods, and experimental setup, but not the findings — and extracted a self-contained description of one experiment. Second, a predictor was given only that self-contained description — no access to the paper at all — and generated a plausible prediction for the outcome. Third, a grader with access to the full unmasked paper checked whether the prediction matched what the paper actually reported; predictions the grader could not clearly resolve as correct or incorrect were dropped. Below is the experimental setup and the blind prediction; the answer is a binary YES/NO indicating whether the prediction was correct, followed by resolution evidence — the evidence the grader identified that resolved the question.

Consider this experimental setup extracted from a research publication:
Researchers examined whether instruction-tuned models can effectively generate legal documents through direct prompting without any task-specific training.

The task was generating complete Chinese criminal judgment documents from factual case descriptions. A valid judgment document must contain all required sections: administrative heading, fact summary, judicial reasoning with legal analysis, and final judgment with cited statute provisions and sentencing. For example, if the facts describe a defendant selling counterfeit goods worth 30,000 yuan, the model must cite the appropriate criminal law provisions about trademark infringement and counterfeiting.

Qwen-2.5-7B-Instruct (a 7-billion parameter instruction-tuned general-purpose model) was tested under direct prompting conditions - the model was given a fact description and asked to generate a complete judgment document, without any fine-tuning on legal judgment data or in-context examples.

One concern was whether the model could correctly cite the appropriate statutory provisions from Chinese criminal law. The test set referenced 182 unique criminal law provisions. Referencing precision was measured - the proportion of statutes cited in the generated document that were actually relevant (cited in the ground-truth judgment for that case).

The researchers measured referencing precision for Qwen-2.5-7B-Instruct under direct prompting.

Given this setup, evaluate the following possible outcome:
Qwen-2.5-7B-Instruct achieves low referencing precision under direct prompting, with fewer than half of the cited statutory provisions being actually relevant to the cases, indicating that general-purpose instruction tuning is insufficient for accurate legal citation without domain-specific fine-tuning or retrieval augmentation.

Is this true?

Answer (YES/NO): NO